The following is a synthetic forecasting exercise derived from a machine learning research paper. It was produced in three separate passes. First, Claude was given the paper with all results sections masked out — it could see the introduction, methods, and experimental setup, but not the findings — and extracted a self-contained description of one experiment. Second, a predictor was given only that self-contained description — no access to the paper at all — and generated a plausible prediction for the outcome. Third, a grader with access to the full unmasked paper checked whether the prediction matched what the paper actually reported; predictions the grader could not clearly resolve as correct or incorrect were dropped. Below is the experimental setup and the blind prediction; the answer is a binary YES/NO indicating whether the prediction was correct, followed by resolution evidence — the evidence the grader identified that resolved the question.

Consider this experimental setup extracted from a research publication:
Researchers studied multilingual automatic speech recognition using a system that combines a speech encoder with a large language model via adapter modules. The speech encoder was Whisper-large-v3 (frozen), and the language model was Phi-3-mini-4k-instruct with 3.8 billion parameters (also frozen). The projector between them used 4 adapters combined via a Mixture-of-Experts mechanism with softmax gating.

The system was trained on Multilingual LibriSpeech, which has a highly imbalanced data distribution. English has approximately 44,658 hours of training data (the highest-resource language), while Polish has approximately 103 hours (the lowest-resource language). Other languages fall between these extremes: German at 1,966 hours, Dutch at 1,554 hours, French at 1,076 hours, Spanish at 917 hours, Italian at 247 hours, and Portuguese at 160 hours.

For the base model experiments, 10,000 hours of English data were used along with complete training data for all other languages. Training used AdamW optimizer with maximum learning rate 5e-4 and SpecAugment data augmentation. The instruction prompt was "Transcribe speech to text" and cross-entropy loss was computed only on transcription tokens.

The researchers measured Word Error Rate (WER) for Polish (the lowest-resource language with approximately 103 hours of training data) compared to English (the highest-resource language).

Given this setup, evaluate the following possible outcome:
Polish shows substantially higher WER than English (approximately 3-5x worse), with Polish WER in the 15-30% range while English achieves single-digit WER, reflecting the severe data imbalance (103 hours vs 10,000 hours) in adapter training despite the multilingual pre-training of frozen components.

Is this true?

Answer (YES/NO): NO